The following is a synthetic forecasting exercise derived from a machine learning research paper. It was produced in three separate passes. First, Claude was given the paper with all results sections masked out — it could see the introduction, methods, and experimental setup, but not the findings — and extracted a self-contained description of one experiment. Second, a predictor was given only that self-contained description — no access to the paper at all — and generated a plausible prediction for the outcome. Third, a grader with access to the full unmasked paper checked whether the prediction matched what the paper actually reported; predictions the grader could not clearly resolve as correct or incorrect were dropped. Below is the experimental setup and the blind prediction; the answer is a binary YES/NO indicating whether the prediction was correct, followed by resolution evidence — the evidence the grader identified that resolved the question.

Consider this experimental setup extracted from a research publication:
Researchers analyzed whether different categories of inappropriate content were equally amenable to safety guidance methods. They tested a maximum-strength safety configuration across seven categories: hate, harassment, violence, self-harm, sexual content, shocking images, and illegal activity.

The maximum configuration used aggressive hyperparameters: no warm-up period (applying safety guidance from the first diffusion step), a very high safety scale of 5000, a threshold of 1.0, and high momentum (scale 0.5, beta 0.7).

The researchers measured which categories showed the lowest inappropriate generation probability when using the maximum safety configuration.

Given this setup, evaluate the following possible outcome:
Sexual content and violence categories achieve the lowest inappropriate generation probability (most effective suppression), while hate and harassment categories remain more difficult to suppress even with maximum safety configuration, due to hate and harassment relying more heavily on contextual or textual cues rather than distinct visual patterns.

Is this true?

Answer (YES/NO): NO